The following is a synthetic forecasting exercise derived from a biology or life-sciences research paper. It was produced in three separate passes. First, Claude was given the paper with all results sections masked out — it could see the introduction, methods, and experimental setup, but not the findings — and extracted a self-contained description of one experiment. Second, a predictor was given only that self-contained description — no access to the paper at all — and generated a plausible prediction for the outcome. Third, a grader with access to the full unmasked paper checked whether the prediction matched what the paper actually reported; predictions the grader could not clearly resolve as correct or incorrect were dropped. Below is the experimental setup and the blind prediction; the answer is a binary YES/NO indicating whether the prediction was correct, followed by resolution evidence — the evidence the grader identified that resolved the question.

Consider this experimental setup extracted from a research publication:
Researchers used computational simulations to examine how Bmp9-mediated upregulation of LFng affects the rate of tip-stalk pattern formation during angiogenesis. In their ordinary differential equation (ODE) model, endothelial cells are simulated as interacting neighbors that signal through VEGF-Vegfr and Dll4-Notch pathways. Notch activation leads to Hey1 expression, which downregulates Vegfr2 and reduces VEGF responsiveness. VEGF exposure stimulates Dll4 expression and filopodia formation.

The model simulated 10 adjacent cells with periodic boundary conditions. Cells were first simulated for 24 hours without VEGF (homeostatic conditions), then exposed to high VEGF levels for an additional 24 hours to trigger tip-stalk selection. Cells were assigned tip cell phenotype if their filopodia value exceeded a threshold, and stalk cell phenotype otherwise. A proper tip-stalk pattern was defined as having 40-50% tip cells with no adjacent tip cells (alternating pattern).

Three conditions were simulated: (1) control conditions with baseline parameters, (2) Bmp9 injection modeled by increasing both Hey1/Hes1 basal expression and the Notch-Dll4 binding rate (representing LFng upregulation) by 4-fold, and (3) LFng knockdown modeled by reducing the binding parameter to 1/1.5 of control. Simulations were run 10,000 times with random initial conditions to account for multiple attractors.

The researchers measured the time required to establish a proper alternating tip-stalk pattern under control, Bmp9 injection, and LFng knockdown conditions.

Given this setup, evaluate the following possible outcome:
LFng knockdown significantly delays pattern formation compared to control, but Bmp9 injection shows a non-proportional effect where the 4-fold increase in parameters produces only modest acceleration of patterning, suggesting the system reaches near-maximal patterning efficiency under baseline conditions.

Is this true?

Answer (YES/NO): NO